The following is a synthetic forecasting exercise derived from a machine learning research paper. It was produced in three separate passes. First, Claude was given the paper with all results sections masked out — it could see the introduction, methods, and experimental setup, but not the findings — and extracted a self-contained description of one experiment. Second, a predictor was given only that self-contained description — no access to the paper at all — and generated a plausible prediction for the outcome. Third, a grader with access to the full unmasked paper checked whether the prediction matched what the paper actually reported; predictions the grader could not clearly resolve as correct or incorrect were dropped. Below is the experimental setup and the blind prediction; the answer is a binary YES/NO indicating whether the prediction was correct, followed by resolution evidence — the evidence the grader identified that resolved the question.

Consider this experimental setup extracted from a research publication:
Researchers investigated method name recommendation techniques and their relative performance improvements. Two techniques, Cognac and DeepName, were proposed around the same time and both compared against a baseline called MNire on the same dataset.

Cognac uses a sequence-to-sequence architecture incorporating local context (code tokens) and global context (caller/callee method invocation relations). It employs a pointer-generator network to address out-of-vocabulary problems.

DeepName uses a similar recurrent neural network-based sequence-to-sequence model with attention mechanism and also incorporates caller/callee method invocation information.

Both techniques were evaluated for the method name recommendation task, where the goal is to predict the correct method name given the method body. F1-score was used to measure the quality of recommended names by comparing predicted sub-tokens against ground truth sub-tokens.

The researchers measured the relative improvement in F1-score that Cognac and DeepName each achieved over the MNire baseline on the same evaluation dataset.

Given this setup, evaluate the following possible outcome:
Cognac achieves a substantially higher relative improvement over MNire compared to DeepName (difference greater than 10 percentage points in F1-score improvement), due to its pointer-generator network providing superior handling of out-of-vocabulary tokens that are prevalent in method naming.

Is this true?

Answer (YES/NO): NO